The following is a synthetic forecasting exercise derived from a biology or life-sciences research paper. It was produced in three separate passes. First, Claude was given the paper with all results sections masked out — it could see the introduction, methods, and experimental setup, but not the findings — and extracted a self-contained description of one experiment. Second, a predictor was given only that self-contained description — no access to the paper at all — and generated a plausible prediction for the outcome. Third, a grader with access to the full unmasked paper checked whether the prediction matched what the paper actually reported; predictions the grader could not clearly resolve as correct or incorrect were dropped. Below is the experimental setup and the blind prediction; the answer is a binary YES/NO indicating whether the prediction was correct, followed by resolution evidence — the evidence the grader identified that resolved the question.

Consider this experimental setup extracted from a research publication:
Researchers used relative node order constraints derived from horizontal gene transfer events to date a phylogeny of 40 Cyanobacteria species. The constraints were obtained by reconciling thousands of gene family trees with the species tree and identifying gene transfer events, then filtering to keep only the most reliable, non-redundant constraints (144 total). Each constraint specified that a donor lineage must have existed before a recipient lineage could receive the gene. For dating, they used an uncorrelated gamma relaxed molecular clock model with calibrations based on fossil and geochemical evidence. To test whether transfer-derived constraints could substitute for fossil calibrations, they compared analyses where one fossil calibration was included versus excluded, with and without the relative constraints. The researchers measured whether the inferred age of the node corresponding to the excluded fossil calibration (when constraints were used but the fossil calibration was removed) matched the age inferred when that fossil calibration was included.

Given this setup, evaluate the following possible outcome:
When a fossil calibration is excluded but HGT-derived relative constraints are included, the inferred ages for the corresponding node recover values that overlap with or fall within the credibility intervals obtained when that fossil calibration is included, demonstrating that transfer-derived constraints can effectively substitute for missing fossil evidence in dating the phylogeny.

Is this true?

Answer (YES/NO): YES